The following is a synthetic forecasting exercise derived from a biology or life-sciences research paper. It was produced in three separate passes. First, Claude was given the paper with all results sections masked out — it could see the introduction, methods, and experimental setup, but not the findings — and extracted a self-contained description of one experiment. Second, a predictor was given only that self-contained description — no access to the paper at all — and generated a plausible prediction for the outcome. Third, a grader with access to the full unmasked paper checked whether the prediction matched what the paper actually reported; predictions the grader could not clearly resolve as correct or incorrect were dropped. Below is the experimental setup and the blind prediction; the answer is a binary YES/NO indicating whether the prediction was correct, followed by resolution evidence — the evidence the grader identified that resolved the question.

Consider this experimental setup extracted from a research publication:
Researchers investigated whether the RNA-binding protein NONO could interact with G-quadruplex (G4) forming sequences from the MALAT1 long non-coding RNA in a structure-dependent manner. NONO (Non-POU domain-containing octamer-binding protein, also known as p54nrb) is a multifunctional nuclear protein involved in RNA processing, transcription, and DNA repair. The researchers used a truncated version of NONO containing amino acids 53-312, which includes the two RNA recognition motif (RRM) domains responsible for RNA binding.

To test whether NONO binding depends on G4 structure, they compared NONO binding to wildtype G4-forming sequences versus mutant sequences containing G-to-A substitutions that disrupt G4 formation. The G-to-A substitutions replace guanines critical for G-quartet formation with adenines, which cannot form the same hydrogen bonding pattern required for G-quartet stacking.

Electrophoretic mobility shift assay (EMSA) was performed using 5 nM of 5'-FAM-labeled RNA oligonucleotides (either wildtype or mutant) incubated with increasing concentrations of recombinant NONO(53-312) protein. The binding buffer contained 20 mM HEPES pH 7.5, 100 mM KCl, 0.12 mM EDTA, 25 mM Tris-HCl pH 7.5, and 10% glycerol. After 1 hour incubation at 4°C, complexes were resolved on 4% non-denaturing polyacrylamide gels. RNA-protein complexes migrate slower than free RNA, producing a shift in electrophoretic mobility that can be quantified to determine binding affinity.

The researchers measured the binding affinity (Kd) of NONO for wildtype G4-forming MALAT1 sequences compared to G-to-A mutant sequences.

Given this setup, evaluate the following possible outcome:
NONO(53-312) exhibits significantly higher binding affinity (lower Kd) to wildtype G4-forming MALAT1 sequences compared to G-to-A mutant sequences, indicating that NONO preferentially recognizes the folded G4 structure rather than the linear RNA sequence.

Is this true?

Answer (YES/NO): YES